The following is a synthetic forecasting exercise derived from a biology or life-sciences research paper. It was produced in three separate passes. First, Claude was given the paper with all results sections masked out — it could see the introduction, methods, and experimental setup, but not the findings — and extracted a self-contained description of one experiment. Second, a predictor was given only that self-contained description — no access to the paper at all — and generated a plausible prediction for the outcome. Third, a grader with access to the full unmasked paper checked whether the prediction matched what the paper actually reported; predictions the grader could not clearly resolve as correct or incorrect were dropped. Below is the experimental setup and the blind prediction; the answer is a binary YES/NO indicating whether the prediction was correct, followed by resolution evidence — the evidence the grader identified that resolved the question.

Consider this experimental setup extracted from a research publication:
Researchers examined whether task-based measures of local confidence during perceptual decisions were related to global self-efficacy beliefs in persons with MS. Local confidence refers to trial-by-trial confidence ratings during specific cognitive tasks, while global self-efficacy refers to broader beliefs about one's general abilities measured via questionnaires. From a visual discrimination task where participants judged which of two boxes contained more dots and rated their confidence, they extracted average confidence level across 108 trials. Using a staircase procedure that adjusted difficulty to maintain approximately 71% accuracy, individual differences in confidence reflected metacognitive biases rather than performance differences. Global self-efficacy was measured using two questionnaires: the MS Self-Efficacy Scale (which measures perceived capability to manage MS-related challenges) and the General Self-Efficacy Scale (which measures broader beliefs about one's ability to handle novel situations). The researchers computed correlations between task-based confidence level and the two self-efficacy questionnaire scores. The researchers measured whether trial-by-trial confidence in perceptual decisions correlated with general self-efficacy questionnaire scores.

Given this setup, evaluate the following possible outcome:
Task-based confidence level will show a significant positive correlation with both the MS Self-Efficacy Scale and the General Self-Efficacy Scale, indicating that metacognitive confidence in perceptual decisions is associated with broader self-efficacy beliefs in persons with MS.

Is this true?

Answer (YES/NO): NO